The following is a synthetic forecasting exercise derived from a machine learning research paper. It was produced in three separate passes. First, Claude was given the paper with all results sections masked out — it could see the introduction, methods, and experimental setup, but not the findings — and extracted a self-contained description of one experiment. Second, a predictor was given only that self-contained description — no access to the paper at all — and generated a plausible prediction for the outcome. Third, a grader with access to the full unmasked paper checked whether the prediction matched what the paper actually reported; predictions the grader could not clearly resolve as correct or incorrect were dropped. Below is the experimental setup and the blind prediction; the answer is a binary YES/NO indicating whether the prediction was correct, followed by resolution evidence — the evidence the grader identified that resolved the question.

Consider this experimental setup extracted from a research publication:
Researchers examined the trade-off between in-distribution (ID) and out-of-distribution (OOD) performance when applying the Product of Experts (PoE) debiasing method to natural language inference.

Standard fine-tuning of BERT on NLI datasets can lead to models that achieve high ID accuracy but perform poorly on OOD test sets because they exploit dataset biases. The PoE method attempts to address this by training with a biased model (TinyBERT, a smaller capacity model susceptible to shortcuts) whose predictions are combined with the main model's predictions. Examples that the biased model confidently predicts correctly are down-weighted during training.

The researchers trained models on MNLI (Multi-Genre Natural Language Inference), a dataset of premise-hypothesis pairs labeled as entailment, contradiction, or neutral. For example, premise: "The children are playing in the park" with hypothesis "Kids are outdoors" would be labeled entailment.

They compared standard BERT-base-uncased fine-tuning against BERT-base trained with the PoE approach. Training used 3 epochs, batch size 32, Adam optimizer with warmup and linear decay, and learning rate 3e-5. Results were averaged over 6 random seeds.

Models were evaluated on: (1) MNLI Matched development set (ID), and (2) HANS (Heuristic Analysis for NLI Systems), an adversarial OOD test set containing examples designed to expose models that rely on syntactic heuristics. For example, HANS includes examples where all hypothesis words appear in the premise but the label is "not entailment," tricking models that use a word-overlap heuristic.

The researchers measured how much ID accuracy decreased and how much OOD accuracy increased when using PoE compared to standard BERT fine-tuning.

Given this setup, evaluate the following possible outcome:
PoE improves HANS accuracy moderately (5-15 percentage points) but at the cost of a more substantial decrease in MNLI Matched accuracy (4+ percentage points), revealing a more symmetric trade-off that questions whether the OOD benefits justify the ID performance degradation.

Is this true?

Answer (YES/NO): NO